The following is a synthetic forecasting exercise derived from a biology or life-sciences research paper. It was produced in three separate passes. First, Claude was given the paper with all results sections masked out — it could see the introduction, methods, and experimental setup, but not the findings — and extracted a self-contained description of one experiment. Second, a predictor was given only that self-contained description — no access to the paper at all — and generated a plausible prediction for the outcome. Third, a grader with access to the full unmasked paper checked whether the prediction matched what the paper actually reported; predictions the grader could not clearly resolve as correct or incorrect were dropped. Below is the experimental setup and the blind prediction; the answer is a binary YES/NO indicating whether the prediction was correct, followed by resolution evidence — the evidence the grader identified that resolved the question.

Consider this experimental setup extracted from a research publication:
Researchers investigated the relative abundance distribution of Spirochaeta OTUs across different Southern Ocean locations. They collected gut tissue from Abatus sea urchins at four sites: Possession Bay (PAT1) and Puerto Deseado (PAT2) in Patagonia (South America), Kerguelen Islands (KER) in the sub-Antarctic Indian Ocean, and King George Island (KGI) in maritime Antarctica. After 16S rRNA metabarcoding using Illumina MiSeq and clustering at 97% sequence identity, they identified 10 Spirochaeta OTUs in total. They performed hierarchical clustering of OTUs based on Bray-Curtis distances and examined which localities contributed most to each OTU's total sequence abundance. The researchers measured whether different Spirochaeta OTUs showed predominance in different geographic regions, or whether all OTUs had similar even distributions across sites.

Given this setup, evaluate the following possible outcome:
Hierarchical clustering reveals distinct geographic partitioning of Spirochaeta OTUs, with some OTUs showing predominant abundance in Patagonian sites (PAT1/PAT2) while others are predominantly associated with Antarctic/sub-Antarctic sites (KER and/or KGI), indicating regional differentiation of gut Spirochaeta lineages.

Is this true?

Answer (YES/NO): YES